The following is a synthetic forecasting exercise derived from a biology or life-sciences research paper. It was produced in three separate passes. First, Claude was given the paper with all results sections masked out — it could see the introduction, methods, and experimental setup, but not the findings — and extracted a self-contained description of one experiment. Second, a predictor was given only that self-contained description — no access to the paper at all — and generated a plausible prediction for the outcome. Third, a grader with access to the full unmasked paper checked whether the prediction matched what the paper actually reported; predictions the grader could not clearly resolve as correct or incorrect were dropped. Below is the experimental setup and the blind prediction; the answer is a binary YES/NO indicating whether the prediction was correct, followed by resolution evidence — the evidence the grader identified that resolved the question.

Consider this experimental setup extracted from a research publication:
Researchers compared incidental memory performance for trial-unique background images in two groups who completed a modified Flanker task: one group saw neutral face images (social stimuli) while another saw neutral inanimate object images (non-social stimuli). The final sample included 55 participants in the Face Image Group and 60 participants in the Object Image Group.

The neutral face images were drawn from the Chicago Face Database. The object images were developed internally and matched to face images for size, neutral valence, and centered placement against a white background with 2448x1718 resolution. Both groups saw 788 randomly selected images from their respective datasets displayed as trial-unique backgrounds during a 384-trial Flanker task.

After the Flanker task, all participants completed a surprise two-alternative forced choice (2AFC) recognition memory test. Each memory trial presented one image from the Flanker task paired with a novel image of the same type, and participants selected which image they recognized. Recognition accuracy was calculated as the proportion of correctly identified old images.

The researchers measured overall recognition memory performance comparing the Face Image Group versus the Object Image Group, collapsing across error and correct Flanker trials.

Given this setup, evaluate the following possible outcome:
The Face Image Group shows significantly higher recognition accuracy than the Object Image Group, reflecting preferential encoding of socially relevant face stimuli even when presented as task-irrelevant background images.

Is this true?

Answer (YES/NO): NO